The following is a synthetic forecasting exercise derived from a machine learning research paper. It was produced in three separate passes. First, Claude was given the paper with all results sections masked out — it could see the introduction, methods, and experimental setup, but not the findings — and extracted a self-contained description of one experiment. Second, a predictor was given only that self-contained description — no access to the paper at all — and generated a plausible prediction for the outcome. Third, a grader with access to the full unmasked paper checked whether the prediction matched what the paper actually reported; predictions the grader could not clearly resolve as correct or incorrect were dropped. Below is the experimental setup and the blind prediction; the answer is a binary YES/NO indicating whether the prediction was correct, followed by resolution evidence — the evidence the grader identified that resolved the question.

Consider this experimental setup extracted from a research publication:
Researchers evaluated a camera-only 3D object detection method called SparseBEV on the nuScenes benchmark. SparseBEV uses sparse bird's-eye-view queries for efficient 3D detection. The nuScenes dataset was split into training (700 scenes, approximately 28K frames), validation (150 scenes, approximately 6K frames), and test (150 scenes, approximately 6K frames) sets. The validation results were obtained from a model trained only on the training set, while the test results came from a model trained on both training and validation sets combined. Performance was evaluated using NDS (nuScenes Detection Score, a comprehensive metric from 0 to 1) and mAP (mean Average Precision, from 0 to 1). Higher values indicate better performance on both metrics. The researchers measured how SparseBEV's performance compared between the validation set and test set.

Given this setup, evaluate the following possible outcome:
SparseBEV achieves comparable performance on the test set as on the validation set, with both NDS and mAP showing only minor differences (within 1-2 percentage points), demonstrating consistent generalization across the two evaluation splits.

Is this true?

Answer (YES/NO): NO